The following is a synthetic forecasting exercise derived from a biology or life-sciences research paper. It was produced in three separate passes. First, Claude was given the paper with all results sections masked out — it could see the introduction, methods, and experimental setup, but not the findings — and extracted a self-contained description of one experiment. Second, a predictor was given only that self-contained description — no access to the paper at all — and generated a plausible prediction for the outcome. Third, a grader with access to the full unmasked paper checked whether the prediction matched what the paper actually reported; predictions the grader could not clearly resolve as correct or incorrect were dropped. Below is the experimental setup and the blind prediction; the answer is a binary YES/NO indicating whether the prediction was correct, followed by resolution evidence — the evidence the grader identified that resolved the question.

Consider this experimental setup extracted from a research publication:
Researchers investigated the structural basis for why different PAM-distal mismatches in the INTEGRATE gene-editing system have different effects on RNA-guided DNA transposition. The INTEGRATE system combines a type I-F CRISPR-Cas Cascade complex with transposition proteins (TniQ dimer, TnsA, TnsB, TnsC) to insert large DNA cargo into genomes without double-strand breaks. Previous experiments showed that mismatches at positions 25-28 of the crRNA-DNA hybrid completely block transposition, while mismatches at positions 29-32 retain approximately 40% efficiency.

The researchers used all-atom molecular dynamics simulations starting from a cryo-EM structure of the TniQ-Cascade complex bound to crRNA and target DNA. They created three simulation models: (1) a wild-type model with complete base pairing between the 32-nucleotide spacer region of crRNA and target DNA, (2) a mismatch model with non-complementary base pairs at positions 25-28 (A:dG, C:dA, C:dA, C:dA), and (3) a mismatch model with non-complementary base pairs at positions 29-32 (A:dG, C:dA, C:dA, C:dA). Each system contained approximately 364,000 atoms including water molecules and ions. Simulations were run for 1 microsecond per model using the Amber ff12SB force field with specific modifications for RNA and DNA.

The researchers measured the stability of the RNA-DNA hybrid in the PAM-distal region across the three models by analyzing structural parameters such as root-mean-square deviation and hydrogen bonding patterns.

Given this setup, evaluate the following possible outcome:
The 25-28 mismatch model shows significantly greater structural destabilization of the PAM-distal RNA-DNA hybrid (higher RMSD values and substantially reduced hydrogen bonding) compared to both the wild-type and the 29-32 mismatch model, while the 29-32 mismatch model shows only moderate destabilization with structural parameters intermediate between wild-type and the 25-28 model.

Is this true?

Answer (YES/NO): NO